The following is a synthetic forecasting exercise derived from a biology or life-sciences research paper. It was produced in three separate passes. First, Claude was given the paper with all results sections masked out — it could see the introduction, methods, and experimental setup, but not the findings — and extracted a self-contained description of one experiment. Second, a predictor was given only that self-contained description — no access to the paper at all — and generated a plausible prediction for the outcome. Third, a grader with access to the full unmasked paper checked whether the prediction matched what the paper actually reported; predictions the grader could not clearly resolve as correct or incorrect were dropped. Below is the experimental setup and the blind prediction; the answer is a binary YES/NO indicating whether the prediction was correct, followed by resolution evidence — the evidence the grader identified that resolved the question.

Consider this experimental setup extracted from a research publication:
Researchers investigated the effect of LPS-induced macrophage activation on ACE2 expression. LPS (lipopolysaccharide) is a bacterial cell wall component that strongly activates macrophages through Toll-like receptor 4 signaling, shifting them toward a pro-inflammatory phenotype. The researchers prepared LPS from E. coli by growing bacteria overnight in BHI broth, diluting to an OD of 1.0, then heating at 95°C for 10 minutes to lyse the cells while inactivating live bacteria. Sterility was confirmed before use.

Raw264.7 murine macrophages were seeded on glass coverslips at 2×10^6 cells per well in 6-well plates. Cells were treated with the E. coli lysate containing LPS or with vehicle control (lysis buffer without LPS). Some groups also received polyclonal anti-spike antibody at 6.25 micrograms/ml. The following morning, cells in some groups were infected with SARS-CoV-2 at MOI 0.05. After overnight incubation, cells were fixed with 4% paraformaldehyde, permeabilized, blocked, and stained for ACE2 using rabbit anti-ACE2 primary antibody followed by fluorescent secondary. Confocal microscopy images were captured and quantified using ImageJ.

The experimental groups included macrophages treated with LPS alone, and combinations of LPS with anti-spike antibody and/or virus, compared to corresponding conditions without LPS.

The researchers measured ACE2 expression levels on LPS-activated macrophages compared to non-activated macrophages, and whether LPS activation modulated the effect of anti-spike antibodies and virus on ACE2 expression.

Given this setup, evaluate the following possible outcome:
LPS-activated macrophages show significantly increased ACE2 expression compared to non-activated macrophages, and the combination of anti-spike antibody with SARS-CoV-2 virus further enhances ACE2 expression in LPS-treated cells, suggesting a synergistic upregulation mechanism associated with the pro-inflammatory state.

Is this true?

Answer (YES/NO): NO